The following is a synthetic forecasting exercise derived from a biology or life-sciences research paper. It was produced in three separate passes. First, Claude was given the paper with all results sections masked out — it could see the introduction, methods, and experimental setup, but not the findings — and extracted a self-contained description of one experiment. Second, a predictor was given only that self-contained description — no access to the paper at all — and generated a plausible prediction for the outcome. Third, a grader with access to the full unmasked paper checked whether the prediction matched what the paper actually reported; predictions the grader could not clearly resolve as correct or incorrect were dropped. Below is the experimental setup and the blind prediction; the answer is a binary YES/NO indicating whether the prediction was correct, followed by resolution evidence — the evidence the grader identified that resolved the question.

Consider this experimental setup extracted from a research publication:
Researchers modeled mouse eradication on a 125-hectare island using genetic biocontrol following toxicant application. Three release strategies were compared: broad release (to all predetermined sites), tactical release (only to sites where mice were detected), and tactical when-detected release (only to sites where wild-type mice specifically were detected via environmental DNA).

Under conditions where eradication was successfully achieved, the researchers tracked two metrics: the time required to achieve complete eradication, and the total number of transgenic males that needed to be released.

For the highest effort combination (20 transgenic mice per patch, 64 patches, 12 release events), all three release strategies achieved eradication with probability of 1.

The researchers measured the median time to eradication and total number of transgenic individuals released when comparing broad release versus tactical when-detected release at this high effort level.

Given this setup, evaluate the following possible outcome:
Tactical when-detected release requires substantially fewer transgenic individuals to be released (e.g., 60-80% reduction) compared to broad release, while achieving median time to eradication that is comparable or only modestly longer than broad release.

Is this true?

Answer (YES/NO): NO